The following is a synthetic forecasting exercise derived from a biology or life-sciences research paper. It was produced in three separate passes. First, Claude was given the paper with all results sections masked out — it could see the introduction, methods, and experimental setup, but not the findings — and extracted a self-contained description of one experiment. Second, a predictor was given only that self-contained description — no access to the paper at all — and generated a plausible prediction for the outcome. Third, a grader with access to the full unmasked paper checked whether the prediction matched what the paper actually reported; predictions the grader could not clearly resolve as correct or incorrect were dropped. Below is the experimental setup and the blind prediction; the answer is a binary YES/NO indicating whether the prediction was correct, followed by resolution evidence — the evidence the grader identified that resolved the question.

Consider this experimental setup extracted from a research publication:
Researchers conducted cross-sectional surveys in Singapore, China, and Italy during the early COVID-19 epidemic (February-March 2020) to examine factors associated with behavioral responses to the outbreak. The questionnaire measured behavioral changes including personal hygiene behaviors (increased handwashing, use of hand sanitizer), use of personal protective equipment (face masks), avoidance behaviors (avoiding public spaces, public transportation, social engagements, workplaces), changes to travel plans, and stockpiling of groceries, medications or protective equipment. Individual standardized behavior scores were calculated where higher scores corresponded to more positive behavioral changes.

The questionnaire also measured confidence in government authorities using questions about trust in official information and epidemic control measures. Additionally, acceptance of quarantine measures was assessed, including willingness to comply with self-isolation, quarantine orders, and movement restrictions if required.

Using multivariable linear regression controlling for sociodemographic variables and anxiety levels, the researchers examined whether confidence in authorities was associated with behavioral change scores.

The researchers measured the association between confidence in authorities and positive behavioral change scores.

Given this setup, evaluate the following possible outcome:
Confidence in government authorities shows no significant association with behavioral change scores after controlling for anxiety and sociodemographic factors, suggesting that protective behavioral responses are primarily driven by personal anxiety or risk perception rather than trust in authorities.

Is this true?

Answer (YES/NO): NO